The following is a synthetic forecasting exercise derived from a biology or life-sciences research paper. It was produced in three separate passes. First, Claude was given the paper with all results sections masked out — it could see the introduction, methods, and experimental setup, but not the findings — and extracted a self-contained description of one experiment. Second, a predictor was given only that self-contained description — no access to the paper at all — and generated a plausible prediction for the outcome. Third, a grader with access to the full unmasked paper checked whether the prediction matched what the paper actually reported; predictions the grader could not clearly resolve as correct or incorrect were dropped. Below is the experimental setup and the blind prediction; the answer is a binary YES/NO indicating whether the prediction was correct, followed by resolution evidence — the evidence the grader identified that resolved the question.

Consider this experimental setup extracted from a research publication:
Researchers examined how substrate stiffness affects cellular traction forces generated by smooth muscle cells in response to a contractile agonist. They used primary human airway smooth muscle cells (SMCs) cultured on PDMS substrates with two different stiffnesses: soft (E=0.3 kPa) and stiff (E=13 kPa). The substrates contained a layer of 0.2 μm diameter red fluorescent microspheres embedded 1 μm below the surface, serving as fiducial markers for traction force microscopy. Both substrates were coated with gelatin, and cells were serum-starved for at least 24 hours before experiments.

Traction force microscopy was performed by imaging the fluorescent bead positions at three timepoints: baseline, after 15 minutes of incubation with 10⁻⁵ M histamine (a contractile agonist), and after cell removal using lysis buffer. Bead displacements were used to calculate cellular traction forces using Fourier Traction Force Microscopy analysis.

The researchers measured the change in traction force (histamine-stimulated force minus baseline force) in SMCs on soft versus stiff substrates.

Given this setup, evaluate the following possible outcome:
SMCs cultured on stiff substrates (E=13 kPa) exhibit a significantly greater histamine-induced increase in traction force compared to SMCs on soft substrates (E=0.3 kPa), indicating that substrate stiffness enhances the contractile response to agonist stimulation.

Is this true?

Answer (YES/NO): YES